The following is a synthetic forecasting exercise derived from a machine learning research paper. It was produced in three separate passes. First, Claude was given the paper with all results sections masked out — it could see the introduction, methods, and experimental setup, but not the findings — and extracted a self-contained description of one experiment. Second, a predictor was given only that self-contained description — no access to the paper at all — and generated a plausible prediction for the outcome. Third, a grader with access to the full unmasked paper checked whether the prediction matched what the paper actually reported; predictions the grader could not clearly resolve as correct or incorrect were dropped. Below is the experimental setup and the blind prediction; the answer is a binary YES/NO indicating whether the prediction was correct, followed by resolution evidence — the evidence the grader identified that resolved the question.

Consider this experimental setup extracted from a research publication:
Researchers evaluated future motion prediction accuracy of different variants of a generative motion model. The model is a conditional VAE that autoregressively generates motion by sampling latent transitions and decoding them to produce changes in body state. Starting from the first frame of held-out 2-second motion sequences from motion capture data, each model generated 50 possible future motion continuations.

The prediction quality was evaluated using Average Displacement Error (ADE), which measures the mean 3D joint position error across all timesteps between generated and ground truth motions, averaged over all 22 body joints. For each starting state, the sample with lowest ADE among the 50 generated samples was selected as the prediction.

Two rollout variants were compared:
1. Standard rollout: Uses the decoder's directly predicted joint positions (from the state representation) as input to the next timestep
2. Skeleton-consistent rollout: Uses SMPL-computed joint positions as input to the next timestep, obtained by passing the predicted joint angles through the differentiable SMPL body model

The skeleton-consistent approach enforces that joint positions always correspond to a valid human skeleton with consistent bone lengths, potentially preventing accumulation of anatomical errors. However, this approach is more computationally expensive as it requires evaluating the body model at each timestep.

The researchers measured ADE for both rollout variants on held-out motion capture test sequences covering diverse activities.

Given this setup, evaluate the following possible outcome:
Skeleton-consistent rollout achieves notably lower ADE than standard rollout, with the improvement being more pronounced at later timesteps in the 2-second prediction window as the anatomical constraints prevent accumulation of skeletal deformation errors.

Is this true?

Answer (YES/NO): NO